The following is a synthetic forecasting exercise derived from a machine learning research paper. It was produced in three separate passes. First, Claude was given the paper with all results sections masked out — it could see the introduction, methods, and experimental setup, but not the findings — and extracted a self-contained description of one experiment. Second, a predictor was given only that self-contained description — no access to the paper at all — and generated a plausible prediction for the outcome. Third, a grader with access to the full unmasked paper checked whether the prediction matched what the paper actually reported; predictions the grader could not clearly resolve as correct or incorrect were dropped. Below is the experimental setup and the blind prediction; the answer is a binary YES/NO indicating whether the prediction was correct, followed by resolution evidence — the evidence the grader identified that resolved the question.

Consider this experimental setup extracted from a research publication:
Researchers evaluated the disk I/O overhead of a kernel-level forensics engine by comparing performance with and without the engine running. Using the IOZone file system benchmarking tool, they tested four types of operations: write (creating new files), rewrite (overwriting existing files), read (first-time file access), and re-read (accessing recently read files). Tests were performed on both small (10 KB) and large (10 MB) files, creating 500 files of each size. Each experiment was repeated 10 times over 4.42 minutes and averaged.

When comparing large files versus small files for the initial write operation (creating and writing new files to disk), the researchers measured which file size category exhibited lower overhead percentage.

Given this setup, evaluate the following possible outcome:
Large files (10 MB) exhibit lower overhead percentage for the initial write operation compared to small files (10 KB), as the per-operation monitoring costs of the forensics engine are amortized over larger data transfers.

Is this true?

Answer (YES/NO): YES